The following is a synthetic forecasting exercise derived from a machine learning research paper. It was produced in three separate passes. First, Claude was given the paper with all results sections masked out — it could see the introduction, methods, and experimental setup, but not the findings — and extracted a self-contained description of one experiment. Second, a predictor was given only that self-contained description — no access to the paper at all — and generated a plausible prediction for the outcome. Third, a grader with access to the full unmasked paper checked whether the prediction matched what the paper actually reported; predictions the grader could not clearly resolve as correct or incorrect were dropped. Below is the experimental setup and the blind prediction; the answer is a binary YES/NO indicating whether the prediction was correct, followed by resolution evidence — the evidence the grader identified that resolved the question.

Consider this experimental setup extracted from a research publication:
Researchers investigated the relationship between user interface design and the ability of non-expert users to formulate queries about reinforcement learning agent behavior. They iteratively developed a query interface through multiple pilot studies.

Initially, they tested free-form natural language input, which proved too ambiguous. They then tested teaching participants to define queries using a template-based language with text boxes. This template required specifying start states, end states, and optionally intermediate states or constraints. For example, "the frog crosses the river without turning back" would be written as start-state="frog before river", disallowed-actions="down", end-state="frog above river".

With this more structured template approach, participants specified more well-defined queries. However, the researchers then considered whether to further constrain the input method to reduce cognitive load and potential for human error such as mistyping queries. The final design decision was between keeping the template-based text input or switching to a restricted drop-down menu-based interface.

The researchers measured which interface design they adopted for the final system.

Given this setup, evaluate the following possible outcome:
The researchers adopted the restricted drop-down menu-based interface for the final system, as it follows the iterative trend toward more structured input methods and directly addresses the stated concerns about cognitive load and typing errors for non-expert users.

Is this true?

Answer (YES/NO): YES